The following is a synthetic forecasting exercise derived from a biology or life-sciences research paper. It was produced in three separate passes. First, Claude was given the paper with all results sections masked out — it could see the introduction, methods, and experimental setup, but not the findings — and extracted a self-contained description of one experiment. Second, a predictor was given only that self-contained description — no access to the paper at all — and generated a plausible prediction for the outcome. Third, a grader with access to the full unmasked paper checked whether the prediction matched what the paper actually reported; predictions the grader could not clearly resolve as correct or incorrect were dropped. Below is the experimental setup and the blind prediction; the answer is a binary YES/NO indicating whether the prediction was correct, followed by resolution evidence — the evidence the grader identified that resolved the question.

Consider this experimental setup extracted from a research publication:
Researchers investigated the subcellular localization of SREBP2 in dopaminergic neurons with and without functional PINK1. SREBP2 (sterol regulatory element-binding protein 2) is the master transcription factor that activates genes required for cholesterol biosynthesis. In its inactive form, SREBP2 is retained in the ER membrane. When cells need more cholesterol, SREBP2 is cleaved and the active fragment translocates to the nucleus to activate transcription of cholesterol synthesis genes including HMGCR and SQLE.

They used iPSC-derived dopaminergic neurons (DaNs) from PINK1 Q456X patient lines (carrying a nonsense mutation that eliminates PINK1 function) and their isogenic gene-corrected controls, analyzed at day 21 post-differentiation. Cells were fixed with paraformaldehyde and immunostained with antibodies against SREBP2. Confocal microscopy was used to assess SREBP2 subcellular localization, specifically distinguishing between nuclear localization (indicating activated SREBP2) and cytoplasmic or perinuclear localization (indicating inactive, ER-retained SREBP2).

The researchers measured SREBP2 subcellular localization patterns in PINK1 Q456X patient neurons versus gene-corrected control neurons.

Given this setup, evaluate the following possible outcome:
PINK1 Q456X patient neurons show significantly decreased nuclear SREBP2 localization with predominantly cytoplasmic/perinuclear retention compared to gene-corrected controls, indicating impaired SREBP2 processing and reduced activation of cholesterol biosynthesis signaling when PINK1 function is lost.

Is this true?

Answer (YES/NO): NO